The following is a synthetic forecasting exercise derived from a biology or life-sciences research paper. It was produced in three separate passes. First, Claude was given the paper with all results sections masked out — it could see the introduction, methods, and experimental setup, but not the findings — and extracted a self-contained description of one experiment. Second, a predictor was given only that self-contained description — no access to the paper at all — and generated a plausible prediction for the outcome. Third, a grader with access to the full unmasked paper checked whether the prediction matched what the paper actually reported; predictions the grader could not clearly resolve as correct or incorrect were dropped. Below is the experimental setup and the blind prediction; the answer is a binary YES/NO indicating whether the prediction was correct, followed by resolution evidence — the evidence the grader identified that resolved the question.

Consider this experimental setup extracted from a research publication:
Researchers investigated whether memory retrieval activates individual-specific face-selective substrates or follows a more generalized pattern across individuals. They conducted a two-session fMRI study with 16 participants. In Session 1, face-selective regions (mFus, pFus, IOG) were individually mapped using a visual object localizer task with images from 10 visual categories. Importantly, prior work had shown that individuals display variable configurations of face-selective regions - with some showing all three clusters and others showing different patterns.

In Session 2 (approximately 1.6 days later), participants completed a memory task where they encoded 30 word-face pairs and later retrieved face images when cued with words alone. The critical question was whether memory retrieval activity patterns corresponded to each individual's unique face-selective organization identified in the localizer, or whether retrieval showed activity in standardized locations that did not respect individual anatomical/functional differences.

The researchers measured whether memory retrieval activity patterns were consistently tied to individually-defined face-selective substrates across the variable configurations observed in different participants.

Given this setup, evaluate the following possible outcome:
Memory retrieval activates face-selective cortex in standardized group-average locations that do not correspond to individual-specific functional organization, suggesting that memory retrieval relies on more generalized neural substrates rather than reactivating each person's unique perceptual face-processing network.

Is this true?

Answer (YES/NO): NO